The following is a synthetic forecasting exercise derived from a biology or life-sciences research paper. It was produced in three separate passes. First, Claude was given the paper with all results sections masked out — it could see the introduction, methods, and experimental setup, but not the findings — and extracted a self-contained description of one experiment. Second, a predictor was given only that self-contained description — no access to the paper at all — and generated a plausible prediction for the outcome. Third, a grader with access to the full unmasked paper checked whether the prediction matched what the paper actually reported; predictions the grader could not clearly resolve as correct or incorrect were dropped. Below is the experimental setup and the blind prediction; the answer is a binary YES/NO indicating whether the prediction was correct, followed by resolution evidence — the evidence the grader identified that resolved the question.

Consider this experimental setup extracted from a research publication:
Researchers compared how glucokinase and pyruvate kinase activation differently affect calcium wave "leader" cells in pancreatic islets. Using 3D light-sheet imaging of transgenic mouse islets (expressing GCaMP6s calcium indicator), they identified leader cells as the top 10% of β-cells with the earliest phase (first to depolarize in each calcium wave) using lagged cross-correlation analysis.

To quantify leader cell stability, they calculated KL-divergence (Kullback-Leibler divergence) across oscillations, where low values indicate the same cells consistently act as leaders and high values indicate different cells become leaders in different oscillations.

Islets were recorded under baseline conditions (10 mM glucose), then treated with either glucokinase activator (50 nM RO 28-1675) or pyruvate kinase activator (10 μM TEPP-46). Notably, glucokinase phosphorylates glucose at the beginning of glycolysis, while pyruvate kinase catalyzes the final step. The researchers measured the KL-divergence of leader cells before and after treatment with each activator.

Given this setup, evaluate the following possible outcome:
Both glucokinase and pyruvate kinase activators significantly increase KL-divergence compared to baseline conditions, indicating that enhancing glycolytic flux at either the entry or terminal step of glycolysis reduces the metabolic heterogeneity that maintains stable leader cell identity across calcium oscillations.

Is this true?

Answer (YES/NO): NO